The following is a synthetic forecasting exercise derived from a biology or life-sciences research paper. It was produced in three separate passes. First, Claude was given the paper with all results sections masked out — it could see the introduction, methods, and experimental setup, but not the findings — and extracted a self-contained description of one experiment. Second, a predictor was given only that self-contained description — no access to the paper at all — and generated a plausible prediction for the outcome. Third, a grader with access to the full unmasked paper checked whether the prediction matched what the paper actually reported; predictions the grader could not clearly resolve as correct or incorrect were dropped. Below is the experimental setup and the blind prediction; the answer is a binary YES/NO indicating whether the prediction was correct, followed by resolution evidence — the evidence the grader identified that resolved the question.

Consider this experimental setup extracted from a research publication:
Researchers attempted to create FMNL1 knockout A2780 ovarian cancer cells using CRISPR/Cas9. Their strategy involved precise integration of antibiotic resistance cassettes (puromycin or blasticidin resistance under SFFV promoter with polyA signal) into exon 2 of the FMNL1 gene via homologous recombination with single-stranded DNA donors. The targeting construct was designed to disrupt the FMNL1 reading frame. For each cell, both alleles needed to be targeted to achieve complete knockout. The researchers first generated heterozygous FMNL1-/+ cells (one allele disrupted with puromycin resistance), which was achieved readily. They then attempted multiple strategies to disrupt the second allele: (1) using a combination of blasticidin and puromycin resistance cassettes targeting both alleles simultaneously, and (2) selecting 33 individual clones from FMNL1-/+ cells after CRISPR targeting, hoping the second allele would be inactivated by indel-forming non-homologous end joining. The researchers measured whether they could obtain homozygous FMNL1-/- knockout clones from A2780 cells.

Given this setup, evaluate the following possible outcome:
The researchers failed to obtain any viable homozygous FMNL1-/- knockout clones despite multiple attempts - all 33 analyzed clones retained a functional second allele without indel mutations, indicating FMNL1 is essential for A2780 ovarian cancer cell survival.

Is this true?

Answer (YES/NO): NO